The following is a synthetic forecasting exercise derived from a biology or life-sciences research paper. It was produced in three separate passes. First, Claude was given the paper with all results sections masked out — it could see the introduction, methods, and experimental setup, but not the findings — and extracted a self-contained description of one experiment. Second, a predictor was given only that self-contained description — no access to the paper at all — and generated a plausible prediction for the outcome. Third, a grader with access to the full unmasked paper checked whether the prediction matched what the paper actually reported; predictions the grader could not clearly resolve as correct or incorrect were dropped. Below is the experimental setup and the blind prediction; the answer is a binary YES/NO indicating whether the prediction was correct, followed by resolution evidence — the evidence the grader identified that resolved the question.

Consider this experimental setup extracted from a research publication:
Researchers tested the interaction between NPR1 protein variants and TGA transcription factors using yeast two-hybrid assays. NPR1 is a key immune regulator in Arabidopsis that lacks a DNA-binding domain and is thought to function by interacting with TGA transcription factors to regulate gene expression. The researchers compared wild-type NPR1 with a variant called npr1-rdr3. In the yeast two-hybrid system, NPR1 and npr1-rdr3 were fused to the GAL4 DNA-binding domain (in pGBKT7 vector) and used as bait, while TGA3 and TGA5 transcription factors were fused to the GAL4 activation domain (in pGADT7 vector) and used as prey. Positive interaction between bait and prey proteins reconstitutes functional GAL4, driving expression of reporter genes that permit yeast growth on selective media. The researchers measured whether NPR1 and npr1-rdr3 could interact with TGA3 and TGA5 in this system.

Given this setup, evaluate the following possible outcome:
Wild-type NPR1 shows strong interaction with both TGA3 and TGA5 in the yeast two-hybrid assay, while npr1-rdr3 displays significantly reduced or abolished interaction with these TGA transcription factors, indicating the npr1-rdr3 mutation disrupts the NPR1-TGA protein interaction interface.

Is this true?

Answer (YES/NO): NO